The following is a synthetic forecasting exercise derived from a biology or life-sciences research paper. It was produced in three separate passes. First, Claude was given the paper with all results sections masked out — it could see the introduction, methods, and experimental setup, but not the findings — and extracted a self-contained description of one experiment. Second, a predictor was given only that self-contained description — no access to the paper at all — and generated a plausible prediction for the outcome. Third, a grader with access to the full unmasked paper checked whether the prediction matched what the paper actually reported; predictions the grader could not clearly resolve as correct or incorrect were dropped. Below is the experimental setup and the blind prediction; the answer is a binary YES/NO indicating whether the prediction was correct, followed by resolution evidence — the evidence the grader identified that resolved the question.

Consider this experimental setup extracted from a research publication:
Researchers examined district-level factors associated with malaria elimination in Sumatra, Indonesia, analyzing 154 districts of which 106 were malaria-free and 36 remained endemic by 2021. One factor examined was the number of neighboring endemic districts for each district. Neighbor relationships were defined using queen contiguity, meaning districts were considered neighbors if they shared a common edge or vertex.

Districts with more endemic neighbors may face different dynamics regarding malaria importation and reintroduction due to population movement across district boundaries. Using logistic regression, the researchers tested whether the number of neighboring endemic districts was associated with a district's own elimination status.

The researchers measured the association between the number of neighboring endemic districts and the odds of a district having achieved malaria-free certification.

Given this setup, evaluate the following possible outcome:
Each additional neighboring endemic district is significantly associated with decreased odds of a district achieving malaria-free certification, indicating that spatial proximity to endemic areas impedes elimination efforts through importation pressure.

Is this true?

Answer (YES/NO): YES